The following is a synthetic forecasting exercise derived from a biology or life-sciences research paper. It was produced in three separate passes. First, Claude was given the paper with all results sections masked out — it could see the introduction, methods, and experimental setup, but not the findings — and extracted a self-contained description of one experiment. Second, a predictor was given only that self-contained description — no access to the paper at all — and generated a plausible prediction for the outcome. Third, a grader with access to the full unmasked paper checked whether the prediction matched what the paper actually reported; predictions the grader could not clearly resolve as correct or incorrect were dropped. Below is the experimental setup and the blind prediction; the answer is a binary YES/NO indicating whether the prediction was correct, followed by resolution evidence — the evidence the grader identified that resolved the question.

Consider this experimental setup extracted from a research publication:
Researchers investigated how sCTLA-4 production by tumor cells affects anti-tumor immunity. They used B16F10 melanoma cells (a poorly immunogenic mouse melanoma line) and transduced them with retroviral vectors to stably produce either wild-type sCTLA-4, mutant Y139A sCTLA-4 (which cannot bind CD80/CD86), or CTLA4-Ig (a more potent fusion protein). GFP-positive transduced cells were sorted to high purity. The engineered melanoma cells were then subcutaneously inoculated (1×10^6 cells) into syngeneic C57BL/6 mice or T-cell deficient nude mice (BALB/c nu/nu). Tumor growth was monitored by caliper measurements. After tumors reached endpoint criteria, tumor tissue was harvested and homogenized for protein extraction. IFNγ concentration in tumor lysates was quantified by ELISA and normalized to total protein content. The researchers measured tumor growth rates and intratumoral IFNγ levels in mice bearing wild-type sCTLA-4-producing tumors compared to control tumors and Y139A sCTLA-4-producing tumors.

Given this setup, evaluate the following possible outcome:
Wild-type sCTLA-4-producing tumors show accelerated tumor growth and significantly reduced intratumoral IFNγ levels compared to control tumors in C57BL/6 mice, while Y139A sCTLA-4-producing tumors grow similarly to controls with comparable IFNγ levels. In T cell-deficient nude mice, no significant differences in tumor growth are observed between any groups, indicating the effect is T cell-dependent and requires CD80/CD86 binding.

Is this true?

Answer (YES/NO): YES